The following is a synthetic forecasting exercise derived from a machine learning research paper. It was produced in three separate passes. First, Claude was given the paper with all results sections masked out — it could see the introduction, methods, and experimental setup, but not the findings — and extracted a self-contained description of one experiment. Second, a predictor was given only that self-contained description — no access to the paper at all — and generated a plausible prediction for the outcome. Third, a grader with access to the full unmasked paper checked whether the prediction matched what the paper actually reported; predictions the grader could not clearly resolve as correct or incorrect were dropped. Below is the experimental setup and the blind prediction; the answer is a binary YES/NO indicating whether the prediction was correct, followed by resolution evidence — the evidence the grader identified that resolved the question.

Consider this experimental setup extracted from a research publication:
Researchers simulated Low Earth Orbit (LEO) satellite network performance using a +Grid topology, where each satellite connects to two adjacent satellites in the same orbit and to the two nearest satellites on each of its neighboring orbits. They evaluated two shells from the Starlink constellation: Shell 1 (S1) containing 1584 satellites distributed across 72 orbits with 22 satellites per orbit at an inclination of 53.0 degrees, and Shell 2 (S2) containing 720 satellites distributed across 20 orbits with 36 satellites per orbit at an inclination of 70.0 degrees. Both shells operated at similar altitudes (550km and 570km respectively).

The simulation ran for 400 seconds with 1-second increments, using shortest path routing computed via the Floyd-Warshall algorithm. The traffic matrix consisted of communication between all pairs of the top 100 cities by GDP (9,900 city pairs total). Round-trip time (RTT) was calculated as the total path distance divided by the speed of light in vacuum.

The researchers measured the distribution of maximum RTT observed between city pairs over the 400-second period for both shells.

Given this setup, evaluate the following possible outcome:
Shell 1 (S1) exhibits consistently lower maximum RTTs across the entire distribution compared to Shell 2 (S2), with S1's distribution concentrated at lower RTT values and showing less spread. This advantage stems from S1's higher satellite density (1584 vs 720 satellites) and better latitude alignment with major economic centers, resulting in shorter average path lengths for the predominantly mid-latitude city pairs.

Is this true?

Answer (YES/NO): NO